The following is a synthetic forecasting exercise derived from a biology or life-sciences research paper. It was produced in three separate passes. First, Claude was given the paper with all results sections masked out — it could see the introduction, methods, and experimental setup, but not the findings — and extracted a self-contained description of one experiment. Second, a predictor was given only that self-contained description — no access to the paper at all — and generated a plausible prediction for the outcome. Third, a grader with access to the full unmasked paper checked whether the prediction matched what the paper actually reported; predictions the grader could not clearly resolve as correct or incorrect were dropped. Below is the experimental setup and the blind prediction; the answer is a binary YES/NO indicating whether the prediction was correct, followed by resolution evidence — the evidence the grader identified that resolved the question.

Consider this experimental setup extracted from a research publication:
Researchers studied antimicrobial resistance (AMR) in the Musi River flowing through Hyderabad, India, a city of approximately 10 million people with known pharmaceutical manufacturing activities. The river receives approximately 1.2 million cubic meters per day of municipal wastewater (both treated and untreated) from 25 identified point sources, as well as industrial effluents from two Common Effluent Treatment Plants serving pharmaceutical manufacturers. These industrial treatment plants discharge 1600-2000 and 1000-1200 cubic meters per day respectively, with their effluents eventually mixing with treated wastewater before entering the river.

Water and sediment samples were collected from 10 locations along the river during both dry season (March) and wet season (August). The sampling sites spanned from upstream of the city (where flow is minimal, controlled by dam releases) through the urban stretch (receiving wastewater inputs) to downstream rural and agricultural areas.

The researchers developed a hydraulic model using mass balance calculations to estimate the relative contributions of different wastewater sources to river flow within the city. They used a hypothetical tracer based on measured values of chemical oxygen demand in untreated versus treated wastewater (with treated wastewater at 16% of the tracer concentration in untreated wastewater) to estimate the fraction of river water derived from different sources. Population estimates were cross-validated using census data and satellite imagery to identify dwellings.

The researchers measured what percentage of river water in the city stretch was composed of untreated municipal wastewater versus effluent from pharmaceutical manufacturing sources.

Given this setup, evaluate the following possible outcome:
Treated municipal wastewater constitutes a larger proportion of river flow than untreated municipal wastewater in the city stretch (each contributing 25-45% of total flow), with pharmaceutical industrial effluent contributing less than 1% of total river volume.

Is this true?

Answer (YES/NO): NO